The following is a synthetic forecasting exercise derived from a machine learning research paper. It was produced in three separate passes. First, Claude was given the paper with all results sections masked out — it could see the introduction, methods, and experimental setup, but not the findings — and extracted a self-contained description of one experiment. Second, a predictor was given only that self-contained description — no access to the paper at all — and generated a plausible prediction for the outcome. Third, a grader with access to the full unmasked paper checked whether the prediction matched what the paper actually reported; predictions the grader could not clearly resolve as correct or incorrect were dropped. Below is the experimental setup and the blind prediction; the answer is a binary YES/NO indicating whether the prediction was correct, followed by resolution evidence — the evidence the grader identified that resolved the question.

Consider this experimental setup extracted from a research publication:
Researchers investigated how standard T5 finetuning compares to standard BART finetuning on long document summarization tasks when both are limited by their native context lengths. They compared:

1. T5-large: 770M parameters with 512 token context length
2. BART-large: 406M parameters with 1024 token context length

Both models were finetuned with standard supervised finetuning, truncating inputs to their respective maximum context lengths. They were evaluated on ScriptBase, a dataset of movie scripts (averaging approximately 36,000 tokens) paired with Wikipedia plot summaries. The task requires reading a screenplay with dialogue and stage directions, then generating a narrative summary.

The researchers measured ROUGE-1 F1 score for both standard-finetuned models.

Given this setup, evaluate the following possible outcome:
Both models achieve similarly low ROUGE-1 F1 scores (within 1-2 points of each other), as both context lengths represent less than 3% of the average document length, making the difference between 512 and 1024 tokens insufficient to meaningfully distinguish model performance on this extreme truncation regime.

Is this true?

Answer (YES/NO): NO